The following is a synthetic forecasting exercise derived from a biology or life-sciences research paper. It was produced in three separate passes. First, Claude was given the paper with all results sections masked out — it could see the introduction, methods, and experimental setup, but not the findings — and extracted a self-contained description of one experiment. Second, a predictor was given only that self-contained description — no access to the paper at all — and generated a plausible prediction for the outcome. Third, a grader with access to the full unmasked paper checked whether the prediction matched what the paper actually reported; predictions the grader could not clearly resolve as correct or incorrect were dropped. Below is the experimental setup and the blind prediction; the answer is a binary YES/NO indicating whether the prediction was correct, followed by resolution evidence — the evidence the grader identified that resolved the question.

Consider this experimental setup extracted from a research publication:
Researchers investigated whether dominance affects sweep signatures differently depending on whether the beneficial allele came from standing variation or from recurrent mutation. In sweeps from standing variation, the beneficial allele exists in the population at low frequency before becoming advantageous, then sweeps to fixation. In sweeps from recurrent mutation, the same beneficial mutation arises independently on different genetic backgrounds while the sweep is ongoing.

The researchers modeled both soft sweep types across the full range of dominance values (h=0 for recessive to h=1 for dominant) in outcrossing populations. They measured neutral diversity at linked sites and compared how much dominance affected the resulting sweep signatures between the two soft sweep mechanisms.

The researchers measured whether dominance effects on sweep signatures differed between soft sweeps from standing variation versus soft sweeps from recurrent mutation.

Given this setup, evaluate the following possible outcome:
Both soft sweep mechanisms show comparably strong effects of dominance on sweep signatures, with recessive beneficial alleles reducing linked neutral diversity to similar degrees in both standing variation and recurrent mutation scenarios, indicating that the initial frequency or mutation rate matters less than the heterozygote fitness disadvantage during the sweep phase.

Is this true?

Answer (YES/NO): NO